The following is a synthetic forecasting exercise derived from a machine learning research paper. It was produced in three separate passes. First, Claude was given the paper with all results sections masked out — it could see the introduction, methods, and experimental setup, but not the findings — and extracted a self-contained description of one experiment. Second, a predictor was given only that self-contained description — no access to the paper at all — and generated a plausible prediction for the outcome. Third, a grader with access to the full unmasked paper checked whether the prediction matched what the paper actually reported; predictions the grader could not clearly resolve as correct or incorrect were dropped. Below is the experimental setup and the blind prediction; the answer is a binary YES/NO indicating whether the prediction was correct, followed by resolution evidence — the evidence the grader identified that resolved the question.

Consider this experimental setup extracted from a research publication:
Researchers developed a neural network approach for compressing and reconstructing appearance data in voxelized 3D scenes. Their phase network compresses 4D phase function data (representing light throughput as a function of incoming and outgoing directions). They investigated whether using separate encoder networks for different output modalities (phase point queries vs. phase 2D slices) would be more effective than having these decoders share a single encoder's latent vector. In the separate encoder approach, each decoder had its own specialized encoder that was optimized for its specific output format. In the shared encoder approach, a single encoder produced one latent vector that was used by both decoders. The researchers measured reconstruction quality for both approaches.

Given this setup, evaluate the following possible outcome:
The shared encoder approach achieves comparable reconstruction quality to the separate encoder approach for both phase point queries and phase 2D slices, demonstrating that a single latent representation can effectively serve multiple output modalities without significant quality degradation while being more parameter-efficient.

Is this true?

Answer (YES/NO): NO